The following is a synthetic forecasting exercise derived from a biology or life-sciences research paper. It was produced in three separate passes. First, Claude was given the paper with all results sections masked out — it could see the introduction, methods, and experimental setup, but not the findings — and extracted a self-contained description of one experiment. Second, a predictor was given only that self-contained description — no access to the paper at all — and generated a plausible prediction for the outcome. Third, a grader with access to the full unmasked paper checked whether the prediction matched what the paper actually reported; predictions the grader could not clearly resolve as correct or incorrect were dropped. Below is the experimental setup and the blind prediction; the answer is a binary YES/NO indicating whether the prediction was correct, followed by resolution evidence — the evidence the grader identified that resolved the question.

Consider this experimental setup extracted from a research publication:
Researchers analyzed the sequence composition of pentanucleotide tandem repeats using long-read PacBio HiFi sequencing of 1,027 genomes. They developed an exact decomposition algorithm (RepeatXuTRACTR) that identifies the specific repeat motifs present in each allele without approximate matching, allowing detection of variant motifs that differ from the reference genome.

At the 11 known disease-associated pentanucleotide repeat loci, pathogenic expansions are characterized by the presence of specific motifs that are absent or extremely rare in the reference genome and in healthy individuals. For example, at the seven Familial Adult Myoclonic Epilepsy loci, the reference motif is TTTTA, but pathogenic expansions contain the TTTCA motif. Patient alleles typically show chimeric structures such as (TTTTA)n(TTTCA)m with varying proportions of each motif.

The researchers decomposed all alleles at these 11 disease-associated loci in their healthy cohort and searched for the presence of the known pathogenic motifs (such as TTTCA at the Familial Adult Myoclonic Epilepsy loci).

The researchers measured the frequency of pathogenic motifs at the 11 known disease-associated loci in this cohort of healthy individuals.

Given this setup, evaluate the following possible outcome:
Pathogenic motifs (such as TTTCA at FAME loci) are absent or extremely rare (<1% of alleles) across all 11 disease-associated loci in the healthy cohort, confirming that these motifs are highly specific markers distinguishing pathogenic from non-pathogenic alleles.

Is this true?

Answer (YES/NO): NO